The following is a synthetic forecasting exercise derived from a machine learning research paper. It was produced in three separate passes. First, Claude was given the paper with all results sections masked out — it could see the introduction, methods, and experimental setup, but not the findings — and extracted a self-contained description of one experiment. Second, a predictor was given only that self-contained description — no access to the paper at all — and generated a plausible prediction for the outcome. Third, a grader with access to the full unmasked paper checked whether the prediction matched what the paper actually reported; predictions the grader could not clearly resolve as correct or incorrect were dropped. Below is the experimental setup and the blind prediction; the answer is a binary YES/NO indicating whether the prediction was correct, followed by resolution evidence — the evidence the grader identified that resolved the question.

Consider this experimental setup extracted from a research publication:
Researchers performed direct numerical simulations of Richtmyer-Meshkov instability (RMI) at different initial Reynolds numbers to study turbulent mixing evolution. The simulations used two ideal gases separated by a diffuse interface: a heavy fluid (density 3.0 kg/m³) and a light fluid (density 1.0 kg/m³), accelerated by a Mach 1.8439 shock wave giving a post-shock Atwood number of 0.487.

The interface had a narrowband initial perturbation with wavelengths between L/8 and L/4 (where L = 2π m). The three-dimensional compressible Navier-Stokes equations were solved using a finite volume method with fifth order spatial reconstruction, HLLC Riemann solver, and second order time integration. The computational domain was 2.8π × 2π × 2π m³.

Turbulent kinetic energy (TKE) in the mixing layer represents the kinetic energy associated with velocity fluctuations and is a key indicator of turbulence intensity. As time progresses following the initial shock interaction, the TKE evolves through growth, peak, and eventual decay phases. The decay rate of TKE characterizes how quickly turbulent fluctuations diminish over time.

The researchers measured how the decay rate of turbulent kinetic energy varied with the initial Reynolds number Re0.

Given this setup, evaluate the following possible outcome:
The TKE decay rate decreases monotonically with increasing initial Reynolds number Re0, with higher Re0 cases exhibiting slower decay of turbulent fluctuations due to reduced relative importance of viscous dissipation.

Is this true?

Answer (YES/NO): YES